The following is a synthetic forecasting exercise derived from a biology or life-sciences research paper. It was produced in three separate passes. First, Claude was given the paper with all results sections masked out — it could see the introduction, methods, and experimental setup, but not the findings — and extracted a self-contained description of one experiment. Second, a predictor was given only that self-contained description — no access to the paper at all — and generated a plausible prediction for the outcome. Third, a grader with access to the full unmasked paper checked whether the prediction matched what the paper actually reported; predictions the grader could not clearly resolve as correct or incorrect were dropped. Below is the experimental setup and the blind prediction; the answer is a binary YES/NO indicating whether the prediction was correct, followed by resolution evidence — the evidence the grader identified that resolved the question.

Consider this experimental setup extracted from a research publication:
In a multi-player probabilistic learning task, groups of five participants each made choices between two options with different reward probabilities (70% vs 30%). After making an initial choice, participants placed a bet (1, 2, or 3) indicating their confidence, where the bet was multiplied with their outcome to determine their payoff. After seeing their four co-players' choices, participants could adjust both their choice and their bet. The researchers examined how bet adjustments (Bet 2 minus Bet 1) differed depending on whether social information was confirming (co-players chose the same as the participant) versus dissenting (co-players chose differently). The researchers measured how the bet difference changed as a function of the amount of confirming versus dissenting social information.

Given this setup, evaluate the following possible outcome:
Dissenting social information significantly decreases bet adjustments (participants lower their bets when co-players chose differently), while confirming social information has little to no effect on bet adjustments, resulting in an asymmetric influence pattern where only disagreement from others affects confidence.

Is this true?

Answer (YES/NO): NO